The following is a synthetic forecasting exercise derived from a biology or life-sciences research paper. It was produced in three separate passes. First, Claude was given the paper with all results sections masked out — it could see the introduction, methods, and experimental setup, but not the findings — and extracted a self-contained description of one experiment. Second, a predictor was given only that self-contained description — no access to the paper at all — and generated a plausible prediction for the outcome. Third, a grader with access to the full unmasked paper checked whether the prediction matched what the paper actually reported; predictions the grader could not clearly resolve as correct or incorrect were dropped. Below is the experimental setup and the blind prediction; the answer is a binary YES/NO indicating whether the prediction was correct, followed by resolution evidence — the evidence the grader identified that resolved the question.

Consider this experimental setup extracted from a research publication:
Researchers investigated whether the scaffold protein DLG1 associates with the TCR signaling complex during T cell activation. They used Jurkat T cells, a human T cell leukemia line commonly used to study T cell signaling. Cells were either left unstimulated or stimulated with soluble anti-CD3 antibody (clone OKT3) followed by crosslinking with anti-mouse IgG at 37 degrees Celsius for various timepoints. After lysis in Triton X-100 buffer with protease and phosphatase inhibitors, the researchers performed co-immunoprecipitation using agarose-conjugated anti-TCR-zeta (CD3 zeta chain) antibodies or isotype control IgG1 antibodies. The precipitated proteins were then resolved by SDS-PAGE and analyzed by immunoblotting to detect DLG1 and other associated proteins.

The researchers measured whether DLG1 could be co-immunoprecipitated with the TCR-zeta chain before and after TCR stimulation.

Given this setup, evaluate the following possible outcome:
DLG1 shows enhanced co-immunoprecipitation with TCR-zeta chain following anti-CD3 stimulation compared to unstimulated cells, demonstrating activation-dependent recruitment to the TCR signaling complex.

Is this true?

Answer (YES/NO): YES